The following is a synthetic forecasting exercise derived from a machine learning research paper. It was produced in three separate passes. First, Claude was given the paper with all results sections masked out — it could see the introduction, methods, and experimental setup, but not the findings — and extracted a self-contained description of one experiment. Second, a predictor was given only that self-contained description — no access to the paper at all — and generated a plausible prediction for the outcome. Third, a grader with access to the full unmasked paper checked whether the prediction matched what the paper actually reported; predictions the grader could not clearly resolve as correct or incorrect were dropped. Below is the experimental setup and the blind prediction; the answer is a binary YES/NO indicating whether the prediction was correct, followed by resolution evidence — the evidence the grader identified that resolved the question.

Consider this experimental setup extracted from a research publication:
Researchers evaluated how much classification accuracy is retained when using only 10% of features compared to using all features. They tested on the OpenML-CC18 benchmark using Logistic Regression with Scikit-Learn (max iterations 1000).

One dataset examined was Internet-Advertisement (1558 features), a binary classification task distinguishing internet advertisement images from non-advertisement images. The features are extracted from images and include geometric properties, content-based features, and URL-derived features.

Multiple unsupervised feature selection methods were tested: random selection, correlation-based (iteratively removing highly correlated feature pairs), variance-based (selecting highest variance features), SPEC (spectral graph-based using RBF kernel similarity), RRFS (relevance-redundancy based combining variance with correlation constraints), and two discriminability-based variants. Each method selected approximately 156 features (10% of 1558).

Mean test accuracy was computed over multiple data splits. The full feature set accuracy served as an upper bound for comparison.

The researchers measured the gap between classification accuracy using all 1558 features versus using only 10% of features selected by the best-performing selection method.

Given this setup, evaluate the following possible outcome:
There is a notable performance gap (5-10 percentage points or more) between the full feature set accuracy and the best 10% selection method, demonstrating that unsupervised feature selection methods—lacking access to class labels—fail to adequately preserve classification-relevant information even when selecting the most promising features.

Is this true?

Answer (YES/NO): NO